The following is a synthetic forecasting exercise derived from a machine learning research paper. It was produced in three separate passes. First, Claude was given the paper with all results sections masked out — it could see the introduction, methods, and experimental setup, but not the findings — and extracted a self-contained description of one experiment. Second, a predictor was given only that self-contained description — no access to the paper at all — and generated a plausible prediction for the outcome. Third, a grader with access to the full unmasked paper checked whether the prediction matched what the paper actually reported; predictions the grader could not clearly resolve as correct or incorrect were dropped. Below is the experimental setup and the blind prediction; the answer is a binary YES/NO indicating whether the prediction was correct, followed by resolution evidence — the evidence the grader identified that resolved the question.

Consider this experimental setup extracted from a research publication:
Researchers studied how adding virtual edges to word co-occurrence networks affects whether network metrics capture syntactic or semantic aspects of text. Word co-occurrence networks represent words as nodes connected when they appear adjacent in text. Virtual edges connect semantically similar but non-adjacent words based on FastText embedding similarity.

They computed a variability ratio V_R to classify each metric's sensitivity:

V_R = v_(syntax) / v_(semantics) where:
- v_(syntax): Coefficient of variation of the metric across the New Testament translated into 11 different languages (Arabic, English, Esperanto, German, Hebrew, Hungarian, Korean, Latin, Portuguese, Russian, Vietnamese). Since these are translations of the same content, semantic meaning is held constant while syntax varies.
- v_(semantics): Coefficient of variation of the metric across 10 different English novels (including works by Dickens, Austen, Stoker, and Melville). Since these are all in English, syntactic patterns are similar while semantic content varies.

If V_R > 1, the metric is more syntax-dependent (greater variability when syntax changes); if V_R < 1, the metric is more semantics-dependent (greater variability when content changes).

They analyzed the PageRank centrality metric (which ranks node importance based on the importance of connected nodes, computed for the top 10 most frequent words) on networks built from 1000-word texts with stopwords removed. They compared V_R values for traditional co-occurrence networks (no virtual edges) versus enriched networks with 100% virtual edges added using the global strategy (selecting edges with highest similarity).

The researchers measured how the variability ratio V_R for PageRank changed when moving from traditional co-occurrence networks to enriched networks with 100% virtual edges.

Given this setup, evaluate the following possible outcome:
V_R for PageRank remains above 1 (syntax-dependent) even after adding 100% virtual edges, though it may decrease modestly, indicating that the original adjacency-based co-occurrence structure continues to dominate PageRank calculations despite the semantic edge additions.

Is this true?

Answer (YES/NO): NO